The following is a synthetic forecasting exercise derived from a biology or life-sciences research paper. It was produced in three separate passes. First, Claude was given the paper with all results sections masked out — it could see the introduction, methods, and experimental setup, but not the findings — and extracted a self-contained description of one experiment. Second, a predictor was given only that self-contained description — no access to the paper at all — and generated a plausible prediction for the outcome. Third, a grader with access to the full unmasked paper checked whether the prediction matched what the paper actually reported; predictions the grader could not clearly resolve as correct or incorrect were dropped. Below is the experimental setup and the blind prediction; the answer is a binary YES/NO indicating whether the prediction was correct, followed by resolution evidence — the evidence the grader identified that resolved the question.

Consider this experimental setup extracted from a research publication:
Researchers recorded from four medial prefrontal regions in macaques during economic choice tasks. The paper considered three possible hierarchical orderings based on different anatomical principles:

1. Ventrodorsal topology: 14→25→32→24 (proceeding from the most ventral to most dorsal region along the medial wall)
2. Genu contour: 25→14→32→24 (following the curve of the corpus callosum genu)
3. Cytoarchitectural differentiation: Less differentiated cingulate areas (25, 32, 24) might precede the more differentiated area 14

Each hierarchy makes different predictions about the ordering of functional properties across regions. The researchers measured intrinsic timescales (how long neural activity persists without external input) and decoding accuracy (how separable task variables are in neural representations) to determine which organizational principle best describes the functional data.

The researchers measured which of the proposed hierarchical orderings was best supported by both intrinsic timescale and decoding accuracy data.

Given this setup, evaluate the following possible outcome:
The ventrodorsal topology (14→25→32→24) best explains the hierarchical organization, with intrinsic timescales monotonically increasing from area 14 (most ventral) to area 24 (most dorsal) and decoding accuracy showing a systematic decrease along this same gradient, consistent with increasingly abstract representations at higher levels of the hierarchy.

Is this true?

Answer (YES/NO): NO